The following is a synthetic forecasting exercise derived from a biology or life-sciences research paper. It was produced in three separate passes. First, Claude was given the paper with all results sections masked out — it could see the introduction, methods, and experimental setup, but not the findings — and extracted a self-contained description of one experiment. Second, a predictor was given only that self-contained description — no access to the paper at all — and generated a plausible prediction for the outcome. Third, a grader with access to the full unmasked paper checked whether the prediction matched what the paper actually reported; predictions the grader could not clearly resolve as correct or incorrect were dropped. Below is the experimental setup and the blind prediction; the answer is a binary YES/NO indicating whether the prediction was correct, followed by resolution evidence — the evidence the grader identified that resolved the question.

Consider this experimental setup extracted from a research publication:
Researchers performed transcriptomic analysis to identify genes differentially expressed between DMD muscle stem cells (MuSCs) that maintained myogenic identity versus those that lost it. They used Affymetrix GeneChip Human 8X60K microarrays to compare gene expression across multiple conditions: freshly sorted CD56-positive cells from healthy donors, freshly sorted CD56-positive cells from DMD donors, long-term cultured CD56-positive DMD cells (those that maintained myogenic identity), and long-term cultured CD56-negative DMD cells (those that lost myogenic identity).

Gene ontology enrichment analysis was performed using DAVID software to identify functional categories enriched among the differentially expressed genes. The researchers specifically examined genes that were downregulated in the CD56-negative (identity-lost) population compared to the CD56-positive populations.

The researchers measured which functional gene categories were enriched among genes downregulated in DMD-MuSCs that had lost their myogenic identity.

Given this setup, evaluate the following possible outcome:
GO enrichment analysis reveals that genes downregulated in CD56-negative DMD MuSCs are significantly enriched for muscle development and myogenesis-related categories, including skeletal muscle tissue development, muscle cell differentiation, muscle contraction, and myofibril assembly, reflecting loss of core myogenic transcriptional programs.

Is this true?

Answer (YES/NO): NO